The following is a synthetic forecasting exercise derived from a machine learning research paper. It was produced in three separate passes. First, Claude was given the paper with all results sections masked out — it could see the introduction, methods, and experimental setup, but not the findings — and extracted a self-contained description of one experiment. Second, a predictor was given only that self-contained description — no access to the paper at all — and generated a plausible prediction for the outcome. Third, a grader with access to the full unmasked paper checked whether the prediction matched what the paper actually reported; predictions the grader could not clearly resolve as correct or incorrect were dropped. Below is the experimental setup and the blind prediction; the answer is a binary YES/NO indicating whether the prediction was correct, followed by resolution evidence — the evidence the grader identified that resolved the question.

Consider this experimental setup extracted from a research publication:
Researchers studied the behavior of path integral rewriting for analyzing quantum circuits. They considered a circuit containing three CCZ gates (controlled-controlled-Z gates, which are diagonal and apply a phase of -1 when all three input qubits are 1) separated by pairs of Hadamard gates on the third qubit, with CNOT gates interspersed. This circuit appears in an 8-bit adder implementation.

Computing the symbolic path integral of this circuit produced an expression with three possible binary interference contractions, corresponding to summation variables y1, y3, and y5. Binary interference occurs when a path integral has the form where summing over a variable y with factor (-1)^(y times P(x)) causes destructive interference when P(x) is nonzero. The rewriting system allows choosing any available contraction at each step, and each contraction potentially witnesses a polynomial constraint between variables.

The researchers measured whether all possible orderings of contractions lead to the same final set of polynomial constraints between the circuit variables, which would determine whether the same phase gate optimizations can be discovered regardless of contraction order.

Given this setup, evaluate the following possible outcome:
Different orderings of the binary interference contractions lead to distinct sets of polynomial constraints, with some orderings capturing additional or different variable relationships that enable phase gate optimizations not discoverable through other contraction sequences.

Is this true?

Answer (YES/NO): YES